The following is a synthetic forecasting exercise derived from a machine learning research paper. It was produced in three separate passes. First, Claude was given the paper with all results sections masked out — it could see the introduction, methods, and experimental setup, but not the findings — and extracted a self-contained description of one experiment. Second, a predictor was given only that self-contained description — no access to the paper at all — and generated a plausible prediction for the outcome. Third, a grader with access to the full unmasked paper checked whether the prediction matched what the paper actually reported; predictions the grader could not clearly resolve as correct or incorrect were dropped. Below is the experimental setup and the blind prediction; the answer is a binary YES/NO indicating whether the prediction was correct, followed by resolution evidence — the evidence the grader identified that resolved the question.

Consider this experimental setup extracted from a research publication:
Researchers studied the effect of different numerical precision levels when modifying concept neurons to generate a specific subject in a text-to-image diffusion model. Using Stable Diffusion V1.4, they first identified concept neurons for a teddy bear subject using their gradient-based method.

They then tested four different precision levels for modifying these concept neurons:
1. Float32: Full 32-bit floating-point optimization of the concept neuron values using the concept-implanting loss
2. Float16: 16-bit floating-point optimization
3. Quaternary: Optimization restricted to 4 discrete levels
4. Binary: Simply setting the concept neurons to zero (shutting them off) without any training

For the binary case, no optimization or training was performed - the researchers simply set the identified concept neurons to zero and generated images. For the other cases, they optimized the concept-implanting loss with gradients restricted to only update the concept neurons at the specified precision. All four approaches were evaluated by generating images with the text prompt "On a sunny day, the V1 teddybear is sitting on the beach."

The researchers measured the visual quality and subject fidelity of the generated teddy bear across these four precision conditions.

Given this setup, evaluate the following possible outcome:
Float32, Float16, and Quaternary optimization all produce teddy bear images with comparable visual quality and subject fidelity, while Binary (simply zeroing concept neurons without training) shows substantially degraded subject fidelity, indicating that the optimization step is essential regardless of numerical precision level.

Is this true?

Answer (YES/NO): NO